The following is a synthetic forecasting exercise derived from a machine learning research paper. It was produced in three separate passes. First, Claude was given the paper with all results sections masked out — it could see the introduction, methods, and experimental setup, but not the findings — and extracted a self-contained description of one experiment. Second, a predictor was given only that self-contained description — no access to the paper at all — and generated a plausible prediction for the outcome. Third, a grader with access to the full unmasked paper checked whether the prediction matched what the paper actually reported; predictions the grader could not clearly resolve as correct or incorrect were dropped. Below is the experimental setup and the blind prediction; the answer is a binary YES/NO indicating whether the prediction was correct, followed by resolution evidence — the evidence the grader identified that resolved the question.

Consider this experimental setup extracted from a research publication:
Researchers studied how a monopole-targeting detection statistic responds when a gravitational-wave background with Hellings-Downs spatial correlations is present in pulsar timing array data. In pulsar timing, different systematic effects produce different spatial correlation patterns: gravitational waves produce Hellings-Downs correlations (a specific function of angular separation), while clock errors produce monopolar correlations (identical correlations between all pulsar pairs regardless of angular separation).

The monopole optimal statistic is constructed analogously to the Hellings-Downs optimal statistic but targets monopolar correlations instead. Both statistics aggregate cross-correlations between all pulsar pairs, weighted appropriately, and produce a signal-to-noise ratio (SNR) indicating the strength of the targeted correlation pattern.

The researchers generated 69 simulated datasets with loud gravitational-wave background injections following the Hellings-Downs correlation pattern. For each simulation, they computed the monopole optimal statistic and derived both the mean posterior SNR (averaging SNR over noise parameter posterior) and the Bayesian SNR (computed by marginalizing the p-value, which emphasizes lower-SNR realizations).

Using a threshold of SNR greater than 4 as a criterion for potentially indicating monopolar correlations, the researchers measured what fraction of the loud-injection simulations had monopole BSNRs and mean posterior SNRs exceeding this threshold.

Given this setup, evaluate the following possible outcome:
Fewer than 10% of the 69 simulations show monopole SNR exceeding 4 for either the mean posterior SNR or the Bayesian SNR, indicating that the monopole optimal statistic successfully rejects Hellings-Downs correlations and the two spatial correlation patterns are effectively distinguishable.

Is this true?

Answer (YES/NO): NO